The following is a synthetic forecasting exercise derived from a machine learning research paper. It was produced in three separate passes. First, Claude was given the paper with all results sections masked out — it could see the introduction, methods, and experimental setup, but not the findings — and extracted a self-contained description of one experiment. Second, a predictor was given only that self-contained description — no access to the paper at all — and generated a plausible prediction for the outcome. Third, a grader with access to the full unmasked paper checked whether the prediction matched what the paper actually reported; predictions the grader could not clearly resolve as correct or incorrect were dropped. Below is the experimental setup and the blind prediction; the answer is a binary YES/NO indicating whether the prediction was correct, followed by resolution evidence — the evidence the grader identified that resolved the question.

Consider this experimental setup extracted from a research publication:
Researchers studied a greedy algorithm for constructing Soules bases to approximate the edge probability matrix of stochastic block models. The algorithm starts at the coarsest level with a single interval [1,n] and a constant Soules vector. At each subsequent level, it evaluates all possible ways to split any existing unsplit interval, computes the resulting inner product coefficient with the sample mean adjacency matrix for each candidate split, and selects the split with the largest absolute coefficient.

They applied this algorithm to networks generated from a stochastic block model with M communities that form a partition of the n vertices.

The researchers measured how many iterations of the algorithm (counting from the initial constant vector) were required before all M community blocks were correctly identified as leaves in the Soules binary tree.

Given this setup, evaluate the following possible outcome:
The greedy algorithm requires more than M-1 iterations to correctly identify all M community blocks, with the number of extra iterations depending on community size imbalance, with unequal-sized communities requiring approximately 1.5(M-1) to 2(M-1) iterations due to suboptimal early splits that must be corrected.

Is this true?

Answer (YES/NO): NO